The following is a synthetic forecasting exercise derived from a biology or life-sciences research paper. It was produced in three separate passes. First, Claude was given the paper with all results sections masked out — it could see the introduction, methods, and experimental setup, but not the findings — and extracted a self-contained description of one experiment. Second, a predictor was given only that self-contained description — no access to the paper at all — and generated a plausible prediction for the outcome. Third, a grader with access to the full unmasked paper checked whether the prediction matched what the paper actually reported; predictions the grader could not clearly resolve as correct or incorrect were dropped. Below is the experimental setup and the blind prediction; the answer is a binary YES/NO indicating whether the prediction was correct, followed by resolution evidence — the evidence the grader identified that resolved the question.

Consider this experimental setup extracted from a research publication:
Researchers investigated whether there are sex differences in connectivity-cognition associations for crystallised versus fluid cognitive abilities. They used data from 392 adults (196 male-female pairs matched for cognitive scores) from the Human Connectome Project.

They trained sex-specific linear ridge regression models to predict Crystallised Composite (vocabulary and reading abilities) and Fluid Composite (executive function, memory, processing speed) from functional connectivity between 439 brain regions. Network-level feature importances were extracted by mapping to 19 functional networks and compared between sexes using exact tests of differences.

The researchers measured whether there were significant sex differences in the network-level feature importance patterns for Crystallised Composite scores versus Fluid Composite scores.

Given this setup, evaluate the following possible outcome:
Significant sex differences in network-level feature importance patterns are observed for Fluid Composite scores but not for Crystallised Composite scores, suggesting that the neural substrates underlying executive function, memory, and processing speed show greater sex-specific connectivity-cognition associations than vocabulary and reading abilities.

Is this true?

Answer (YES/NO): YES